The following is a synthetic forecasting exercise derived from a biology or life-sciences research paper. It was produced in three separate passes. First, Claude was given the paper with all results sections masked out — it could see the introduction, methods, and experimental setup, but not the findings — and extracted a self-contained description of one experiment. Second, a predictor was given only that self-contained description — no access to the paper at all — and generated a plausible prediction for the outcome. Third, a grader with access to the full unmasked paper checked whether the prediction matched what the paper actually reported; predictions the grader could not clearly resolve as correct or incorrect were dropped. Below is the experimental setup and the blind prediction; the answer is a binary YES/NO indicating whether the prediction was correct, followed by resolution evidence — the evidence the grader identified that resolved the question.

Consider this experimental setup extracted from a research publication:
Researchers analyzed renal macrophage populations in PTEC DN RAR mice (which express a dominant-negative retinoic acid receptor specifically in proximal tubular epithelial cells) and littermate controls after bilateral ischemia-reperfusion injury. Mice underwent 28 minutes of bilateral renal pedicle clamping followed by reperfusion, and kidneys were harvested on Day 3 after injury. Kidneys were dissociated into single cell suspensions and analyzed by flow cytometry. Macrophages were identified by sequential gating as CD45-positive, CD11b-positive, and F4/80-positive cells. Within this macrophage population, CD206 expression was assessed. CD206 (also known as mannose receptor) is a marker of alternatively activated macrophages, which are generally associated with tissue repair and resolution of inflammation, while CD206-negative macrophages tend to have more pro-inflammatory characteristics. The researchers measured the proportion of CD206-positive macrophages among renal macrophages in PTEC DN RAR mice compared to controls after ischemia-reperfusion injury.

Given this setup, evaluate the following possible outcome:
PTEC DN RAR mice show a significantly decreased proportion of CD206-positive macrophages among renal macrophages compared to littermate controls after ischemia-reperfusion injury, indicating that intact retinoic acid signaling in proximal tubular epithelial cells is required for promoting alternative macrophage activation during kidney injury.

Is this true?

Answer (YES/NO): YES